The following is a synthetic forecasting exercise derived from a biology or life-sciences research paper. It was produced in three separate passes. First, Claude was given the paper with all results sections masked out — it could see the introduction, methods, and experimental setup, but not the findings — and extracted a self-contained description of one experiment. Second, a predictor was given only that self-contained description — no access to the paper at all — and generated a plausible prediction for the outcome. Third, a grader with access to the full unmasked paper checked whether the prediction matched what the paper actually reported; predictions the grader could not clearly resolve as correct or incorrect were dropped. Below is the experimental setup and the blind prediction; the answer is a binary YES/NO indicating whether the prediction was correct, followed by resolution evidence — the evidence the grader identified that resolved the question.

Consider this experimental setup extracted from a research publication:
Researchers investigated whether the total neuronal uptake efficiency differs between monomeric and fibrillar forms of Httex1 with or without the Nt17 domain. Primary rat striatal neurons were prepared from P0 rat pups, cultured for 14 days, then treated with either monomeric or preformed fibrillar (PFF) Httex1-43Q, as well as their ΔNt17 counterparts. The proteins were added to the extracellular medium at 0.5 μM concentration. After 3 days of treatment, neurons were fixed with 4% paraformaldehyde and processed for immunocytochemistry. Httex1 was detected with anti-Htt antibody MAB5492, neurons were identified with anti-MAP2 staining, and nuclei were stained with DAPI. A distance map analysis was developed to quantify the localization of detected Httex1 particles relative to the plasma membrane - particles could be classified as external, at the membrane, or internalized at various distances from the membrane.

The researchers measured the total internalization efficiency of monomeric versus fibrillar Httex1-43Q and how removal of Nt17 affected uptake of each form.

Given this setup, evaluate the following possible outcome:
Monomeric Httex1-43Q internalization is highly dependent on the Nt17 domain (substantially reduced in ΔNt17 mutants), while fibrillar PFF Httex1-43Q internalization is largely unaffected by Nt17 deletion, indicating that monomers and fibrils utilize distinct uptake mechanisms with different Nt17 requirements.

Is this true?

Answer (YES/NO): NO